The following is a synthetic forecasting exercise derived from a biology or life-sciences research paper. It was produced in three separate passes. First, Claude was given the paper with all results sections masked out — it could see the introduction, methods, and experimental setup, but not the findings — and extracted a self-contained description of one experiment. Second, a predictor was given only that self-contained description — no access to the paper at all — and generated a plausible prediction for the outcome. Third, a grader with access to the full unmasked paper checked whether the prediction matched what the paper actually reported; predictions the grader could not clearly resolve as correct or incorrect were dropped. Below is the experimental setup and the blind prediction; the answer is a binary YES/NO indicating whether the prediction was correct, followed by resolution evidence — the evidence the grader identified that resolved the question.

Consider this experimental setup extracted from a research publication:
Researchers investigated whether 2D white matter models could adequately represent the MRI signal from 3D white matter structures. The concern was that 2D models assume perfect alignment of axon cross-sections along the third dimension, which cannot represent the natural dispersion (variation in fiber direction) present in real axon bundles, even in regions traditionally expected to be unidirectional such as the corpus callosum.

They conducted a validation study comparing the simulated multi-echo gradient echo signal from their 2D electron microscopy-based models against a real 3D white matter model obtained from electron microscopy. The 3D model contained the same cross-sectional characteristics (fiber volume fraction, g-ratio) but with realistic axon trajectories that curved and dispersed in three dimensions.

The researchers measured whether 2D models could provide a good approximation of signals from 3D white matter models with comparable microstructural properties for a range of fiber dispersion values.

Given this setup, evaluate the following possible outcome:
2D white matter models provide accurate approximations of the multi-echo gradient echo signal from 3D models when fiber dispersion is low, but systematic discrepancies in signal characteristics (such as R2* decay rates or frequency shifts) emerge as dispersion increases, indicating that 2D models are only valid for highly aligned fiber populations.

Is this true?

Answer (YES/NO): NO